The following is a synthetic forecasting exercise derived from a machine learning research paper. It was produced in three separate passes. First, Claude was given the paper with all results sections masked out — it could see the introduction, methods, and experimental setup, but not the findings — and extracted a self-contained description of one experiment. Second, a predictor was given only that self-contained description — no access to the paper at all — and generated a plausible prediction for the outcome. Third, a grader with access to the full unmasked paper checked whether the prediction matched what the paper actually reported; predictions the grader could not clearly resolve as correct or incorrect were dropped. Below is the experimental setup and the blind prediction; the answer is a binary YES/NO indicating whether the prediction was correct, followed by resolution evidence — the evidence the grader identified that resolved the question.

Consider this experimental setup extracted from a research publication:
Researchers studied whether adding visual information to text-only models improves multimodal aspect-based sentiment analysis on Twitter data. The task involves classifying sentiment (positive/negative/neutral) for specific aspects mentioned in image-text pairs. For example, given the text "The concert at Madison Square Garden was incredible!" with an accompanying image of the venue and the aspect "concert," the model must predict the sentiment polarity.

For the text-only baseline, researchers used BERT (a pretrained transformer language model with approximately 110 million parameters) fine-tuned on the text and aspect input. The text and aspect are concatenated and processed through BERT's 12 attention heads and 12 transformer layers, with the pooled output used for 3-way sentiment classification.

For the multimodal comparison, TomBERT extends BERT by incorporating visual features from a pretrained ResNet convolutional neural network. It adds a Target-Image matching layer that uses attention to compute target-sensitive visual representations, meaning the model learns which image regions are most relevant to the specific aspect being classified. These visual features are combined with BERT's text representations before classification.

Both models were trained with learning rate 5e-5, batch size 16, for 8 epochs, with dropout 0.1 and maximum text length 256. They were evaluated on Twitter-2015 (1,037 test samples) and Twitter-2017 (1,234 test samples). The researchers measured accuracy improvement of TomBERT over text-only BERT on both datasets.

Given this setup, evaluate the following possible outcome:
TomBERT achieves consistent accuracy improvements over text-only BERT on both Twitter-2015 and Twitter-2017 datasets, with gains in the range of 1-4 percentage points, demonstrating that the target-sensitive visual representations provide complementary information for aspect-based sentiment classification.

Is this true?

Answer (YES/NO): YES